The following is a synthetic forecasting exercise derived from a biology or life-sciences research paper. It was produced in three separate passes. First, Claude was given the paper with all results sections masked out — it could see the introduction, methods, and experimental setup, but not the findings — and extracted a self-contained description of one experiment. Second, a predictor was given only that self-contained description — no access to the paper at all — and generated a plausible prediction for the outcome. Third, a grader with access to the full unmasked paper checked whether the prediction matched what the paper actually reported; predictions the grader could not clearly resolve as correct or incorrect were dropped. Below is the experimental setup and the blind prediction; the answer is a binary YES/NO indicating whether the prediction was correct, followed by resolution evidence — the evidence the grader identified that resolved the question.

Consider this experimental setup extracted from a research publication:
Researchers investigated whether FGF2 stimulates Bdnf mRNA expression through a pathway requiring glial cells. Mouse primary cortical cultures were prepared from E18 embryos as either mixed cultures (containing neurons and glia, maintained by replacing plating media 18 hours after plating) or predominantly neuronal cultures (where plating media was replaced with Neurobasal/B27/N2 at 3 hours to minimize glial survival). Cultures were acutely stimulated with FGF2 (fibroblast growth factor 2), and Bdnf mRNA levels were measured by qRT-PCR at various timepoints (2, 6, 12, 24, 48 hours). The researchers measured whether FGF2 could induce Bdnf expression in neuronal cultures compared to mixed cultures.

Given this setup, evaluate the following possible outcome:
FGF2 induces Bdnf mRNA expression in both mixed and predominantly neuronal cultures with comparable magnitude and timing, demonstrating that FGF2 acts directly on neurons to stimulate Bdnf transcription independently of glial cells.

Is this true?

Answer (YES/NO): NO